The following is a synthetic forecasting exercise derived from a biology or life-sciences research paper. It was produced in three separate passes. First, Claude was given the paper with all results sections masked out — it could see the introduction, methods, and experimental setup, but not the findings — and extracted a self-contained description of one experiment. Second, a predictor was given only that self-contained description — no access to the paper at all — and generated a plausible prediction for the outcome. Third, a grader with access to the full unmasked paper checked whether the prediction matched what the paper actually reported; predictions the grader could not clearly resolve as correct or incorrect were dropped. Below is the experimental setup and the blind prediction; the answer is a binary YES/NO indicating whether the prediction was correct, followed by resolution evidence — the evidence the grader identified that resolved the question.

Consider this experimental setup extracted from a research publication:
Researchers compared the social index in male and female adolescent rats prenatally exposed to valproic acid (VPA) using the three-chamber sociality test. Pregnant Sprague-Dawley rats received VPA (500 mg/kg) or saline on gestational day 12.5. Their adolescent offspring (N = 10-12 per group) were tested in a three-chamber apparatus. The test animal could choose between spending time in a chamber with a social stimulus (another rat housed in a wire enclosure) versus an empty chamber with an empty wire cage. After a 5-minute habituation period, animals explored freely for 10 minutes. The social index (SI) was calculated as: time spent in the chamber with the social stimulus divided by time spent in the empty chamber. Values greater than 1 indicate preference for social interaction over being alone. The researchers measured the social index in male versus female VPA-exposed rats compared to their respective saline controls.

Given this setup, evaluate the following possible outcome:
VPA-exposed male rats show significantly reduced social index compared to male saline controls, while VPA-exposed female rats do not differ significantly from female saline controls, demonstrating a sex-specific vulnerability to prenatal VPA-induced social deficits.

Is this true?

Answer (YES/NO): NO